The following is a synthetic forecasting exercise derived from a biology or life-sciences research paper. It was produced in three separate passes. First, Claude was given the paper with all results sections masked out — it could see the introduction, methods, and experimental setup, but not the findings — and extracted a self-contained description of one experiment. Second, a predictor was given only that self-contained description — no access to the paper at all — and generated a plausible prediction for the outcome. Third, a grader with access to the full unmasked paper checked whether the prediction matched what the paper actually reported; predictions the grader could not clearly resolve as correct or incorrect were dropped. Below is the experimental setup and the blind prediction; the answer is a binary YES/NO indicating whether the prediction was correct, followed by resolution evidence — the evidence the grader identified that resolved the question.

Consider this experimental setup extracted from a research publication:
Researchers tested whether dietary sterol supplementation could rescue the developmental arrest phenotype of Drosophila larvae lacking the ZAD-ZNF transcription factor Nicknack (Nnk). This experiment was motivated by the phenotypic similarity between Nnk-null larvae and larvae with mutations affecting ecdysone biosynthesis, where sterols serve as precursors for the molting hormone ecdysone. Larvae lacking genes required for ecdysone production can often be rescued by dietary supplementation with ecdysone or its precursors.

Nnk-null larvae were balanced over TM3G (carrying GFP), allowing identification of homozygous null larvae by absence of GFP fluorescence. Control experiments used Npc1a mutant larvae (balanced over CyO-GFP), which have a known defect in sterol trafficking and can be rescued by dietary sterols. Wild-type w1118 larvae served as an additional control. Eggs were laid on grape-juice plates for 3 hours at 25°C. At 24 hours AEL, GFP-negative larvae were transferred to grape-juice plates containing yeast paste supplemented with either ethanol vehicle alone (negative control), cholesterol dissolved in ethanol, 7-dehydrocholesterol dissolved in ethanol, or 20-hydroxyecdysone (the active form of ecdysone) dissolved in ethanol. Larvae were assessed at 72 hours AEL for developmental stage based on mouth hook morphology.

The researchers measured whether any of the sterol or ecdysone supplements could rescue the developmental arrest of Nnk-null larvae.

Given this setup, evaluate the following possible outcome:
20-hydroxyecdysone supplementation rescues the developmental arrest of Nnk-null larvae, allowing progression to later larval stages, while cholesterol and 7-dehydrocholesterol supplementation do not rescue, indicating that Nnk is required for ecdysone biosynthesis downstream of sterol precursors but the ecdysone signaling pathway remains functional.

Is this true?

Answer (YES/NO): NO